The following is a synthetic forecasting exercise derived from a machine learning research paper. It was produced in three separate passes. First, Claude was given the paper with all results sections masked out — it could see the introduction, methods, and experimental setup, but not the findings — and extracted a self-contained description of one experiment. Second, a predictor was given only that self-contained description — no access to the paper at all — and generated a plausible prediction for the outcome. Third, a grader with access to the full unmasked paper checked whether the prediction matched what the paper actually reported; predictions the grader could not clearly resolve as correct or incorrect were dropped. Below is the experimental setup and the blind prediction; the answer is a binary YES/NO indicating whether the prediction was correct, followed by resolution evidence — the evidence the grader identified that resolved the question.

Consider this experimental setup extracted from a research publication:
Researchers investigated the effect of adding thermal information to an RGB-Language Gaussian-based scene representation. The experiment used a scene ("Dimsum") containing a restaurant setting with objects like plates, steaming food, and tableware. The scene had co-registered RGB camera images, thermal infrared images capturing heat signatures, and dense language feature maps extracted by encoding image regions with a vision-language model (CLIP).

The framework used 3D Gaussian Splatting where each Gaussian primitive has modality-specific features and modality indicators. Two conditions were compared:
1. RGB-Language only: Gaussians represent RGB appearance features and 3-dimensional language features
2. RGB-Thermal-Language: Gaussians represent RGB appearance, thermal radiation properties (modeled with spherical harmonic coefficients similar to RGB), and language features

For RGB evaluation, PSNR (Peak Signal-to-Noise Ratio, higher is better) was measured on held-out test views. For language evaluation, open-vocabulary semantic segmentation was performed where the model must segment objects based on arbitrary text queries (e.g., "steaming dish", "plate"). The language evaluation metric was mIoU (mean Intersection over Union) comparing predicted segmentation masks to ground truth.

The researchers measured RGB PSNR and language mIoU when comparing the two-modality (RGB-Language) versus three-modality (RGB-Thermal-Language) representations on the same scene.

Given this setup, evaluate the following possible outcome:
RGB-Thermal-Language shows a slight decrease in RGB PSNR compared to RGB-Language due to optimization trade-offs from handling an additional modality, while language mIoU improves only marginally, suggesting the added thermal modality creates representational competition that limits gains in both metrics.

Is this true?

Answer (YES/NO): NO